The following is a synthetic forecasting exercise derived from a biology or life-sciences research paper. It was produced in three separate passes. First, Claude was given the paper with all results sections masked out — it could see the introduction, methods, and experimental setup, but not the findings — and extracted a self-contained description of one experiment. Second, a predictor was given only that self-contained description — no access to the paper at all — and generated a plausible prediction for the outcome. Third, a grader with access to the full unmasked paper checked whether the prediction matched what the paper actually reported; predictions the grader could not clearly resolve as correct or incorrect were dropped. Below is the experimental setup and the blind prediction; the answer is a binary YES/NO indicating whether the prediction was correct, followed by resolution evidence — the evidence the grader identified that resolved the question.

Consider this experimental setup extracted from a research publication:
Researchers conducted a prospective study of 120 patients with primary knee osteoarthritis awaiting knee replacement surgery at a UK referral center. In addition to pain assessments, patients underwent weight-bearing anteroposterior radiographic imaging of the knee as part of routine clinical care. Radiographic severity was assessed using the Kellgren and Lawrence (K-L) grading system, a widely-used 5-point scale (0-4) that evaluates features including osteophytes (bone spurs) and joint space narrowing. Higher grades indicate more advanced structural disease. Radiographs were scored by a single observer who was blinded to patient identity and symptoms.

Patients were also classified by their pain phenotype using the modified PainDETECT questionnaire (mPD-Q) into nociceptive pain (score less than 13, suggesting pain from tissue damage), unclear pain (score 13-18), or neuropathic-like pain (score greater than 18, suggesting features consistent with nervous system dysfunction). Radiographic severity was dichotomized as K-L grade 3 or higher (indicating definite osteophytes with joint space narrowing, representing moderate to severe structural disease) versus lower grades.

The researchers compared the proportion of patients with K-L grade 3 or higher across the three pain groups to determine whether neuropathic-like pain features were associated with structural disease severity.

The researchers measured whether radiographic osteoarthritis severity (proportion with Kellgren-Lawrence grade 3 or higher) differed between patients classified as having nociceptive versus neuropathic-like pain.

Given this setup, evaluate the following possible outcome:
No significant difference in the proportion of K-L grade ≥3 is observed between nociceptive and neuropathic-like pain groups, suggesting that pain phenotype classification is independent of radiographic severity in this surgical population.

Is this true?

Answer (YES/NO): NO